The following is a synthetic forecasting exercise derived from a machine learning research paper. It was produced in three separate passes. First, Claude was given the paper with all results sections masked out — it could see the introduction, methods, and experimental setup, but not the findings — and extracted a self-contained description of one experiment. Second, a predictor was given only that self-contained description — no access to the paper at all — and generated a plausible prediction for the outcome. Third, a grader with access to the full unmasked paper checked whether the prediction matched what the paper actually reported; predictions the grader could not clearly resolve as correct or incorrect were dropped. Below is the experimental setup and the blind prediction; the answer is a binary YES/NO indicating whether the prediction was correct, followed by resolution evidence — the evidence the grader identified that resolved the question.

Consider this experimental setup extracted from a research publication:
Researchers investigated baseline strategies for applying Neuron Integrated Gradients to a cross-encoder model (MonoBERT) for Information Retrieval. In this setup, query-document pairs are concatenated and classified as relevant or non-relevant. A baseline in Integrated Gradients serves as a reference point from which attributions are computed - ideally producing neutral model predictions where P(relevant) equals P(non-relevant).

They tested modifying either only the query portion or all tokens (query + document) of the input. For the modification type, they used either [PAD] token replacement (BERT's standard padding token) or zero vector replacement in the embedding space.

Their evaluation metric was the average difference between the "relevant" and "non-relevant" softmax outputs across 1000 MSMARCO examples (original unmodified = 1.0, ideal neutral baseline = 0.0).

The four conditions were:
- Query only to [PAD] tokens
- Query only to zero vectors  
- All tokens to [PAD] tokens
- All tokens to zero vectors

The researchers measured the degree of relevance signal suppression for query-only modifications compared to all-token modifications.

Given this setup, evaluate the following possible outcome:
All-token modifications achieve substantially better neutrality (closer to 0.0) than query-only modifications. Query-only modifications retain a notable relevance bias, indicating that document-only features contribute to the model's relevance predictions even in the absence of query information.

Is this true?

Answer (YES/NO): YES